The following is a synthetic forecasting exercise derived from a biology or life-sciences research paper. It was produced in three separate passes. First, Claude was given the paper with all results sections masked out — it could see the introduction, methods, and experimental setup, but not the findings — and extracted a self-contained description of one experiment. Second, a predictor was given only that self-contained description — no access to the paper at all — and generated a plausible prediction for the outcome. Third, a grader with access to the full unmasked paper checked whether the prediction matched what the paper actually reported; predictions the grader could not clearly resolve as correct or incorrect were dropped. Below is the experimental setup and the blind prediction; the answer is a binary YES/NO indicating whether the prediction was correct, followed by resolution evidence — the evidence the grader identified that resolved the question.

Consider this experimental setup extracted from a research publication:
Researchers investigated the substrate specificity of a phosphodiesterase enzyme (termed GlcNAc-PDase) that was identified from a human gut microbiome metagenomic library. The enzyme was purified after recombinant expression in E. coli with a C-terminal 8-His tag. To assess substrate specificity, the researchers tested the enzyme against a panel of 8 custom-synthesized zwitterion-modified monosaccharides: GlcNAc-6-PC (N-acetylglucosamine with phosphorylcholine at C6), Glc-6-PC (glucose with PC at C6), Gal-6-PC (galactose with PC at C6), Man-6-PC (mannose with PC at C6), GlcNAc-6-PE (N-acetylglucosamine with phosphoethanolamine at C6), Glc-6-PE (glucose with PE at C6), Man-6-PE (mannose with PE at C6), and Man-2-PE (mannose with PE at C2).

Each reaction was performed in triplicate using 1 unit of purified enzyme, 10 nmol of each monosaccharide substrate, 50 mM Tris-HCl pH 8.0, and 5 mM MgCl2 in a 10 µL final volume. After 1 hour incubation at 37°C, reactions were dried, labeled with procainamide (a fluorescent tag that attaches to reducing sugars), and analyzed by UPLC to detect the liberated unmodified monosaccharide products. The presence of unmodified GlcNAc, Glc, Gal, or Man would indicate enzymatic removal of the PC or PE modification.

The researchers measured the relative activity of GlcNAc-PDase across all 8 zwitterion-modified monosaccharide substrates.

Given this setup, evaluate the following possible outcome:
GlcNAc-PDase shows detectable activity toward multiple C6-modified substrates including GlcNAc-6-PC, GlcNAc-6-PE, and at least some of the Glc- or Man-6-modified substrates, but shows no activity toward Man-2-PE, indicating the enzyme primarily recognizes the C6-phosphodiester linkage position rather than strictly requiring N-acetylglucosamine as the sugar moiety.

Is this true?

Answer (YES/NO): NO